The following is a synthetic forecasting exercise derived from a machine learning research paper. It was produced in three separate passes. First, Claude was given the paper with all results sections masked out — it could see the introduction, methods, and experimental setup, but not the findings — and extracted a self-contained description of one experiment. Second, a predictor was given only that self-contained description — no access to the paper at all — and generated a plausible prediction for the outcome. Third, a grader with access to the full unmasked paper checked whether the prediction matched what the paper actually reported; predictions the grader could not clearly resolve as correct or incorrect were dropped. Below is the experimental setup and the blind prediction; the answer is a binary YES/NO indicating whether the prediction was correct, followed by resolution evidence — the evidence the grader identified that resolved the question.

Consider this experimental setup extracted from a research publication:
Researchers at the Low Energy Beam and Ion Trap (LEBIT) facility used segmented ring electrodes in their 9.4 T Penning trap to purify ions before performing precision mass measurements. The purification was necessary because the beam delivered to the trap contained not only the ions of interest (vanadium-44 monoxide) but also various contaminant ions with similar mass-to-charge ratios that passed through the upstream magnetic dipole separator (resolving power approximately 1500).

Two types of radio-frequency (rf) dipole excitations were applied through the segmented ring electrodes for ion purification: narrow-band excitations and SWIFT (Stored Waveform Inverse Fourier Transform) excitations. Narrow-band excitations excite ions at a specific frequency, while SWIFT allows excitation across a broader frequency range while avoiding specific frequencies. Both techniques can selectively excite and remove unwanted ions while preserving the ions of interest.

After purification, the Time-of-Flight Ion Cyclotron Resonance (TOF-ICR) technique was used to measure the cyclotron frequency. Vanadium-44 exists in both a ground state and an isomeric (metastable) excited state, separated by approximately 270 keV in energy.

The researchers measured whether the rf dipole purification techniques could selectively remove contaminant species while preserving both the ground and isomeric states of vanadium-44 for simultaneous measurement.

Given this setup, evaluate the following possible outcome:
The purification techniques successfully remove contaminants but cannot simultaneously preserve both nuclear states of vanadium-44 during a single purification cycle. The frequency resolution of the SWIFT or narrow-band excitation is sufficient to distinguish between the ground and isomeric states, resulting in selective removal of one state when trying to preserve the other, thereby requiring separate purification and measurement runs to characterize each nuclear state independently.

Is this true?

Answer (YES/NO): NO